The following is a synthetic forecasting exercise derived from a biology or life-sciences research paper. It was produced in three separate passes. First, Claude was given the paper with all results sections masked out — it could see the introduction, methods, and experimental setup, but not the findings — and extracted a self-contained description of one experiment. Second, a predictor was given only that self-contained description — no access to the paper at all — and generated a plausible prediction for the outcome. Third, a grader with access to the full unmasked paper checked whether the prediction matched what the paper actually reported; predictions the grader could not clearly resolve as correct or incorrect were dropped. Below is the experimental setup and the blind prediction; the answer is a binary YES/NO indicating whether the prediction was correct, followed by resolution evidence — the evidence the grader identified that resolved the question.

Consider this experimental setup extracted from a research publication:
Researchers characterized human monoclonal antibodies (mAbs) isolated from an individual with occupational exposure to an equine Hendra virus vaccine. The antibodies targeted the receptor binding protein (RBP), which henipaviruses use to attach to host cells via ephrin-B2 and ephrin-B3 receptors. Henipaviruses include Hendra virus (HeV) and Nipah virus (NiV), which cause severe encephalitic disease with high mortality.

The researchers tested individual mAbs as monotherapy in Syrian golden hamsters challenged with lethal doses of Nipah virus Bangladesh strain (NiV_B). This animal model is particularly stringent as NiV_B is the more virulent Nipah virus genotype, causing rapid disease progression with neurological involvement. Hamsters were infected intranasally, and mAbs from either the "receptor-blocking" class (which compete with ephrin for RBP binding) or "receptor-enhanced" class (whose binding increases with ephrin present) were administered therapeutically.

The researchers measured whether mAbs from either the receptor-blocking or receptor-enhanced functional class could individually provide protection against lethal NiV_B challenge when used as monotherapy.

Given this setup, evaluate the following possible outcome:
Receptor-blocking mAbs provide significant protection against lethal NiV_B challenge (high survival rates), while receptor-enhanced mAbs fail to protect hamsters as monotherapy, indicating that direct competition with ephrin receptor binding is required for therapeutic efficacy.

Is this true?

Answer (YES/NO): NO